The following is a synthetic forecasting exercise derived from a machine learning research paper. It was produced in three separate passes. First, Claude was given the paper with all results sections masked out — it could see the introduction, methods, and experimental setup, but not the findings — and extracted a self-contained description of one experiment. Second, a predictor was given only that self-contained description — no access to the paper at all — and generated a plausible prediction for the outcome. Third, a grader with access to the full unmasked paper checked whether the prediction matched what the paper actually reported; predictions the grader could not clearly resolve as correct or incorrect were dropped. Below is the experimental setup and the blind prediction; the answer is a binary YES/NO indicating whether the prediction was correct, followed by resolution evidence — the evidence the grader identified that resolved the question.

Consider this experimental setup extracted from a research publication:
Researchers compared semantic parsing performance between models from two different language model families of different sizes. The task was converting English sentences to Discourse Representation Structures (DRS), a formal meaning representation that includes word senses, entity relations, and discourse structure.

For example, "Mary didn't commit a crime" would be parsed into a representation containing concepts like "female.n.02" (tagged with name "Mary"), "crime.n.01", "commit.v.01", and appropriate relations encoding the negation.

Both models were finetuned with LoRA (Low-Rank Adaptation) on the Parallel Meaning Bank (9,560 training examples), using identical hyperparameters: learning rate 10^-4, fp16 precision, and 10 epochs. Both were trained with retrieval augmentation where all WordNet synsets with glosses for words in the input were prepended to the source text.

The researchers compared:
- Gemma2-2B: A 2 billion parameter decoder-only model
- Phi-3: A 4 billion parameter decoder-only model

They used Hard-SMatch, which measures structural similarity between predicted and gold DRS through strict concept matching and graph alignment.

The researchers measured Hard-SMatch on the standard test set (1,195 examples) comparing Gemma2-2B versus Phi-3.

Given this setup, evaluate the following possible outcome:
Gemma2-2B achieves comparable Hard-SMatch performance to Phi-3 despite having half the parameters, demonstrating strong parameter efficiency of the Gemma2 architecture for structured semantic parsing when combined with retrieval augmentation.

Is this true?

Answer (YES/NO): NO